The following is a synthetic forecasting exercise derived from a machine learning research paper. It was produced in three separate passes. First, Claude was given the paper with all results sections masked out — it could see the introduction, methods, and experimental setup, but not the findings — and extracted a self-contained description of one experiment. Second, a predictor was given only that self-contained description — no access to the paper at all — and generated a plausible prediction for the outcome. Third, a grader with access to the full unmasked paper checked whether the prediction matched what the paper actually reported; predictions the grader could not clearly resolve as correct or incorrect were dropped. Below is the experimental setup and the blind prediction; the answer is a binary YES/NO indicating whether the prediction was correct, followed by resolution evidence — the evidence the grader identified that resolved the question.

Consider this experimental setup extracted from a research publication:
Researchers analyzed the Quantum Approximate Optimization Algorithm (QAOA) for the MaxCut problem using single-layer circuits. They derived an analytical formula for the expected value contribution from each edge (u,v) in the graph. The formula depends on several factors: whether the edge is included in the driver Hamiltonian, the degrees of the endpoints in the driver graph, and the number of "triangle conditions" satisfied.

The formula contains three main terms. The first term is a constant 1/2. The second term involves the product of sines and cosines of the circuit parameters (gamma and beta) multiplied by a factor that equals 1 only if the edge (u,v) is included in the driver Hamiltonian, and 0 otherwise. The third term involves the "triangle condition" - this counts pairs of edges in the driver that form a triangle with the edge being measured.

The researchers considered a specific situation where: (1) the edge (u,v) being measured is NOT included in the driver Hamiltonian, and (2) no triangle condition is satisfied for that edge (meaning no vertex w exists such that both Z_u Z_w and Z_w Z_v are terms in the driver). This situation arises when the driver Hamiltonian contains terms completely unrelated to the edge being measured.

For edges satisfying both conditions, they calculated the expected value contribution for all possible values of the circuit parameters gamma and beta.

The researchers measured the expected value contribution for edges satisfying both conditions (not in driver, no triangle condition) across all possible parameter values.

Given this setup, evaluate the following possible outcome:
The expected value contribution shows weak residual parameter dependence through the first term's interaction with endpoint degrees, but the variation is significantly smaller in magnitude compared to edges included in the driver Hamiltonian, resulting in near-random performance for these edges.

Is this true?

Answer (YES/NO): NO